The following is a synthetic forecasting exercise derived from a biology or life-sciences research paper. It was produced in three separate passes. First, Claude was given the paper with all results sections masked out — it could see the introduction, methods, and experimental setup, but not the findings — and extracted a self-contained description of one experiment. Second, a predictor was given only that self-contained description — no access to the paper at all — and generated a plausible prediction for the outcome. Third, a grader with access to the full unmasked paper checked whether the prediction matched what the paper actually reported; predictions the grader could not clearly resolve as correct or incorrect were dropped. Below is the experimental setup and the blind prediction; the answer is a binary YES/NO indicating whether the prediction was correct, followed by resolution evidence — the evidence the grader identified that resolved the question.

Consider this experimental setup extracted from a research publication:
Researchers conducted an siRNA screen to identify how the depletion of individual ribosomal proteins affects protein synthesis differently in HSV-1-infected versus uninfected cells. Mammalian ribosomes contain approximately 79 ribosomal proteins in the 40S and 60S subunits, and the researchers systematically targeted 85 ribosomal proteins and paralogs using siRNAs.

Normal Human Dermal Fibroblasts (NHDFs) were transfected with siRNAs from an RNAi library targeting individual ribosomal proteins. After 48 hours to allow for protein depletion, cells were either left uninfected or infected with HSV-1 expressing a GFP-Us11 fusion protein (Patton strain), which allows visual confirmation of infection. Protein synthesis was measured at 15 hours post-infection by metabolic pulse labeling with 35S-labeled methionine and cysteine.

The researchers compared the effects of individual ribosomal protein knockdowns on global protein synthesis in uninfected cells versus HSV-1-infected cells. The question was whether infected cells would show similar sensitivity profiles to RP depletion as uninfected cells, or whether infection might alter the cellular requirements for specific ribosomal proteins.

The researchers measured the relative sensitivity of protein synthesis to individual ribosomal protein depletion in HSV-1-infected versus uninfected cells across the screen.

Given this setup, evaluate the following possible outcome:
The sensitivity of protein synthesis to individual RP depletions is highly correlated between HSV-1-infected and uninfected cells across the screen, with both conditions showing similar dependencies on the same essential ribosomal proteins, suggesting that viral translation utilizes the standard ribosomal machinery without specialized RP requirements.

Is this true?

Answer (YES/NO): NO